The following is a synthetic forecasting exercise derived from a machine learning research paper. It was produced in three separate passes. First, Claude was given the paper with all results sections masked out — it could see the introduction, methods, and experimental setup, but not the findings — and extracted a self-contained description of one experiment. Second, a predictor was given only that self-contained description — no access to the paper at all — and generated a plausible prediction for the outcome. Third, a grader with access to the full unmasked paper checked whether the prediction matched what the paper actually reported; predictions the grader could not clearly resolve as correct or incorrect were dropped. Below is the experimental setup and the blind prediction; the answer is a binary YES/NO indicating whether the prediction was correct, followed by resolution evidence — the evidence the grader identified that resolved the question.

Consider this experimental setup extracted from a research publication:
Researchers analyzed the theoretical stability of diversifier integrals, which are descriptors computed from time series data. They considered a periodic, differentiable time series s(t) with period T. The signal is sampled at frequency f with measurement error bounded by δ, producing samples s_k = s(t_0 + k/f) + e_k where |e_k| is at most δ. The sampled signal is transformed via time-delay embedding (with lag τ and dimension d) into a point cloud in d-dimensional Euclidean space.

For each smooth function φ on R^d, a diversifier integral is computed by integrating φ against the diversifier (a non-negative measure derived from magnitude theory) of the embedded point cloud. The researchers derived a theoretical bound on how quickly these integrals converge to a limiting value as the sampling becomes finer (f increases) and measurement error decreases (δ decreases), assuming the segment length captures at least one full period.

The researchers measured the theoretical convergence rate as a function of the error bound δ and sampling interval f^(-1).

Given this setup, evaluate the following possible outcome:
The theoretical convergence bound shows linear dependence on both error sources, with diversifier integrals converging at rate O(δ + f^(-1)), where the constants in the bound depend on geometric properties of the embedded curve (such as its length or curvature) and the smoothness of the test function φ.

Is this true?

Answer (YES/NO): NO